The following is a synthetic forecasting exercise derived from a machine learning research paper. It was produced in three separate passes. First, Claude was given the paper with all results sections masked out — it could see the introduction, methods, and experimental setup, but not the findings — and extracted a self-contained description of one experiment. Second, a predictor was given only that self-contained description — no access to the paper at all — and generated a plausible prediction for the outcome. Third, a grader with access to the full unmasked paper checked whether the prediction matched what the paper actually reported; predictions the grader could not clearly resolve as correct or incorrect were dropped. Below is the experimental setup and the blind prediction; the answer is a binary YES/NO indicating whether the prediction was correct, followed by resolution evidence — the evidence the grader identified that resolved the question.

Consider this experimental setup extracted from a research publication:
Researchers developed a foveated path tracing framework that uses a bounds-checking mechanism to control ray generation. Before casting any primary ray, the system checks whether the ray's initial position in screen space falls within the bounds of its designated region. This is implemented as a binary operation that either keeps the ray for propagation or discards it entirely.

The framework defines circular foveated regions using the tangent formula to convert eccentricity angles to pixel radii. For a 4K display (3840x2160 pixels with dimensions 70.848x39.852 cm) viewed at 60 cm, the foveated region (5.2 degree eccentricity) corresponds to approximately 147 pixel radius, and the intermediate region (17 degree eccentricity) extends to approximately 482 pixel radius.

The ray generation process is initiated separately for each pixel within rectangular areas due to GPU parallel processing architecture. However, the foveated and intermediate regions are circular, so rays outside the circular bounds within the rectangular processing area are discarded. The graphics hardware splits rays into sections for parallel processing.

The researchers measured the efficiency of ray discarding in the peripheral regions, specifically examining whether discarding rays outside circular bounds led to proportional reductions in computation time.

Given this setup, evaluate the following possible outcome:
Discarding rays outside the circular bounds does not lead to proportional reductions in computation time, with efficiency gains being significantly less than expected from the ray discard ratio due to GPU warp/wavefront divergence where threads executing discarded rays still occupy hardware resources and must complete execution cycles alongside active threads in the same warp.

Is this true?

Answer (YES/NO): YES